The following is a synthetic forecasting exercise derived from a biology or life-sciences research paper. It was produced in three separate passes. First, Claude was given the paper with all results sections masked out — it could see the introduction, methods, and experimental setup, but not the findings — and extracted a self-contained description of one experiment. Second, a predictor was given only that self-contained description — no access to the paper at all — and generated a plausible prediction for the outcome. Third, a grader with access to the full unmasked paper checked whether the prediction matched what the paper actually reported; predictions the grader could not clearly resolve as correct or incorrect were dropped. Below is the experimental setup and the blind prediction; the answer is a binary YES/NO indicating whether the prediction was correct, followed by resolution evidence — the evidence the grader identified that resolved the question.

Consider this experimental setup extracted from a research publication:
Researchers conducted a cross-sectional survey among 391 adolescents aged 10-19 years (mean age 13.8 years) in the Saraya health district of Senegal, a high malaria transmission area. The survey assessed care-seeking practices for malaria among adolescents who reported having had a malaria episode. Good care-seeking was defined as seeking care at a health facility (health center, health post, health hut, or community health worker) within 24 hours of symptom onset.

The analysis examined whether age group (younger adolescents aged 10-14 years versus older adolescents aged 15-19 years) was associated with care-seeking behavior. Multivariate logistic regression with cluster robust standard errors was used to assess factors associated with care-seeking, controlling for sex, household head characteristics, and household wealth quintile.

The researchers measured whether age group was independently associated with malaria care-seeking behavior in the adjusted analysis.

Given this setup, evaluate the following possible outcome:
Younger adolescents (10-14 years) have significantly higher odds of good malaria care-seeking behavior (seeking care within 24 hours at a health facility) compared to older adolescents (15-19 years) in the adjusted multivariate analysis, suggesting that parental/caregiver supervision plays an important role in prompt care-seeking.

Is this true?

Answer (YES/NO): NO